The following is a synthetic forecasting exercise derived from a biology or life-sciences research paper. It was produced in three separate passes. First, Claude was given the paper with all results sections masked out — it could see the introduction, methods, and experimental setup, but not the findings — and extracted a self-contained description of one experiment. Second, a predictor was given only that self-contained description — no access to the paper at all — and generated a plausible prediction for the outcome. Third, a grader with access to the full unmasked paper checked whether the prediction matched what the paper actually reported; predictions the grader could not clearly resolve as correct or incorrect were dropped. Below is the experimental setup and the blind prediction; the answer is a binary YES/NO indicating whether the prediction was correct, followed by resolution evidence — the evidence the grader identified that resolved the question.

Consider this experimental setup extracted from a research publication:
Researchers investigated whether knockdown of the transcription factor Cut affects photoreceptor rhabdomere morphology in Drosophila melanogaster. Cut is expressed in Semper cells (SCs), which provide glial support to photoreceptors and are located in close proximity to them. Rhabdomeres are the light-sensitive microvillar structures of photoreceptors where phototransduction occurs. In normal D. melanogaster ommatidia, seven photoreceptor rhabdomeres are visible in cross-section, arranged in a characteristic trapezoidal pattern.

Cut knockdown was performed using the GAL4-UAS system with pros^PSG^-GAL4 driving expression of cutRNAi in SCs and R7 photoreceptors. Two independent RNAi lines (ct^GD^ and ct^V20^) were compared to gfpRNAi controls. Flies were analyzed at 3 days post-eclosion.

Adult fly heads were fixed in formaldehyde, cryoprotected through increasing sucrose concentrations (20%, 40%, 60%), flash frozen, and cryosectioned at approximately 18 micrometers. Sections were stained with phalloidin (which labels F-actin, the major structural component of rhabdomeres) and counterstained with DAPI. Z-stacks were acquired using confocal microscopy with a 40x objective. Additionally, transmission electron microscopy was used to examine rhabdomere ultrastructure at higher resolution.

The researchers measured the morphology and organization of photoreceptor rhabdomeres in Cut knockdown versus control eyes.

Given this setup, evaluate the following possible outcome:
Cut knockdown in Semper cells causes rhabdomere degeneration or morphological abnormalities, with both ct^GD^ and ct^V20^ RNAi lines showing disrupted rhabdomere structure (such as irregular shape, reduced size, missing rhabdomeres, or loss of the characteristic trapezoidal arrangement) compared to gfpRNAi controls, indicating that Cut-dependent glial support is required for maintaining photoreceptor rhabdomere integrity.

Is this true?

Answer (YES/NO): YES